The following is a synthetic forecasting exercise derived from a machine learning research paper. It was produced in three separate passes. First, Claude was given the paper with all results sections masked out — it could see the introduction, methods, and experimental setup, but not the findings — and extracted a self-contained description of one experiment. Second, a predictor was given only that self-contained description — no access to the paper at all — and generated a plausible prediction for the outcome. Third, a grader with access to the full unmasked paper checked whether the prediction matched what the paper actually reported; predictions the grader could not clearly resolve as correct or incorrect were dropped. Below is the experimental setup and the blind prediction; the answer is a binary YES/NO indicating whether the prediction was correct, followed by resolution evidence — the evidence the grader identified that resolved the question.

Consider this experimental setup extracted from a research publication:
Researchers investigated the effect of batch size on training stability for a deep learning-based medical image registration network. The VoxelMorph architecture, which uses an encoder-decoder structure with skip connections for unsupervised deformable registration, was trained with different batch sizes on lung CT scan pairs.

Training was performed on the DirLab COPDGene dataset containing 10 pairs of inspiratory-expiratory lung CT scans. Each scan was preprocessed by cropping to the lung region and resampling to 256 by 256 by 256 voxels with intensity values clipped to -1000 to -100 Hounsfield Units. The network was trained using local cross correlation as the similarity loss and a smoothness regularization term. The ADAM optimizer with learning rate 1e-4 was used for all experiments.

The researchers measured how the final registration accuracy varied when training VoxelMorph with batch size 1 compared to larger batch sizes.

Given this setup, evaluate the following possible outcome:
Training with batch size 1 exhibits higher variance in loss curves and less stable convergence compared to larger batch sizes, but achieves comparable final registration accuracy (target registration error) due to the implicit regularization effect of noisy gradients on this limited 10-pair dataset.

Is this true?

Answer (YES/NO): NO